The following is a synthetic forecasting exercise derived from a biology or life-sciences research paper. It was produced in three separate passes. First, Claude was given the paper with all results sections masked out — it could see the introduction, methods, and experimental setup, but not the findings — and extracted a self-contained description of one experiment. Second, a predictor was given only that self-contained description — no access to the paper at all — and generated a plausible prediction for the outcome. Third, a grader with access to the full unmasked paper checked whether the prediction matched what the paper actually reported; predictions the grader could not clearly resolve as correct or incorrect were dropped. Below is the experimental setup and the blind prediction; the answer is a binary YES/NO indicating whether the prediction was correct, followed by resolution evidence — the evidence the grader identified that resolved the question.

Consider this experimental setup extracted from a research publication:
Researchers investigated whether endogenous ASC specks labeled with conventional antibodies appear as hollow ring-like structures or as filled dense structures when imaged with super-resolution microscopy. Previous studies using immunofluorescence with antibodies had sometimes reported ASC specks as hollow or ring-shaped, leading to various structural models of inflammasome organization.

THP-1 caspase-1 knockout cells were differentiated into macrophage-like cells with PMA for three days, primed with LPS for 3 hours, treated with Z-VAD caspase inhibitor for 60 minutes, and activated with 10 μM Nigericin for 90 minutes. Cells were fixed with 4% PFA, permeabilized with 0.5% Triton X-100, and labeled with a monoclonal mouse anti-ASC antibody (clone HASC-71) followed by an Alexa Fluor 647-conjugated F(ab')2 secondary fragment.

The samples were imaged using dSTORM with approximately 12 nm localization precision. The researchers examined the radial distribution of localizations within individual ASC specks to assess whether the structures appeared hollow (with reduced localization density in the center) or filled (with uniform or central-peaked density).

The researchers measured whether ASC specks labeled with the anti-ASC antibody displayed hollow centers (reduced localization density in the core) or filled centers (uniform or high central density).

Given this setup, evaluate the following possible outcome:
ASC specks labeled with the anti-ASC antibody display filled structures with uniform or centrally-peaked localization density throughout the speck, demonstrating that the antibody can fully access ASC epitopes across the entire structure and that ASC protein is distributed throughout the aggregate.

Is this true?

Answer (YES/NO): NO